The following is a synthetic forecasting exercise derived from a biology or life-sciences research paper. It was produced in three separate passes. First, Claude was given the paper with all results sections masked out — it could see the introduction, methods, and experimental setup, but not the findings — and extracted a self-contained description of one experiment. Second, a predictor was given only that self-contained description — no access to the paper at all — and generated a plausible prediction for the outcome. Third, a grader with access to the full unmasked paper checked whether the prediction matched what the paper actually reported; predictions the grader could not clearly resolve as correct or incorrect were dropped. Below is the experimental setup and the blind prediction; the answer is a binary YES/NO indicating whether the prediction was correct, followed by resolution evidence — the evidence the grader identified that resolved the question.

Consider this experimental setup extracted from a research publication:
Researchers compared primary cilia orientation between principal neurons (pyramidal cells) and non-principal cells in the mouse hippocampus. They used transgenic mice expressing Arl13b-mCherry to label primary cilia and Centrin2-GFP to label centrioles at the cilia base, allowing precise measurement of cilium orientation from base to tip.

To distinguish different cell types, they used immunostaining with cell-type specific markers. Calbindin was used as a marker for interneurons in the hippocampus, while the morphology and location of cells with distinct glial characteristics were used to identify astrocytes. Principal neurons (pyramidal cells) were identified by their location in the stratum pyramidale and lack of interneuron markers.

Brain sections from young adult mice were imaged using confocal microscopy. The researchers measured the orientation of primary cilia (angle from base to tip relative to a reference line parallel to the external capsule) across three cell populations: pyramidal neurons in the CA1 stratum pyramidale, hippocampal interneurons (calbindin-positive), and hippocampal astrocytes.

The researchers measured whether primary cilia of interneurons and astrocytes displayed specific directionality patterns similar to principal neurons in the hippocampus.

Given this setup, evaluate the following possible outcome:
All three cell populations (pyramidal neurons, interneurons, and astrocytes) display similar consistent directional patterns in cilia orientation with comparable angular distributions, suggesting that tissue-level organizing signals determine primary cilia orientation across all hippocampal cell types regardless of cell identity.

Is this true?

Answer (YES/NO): NO